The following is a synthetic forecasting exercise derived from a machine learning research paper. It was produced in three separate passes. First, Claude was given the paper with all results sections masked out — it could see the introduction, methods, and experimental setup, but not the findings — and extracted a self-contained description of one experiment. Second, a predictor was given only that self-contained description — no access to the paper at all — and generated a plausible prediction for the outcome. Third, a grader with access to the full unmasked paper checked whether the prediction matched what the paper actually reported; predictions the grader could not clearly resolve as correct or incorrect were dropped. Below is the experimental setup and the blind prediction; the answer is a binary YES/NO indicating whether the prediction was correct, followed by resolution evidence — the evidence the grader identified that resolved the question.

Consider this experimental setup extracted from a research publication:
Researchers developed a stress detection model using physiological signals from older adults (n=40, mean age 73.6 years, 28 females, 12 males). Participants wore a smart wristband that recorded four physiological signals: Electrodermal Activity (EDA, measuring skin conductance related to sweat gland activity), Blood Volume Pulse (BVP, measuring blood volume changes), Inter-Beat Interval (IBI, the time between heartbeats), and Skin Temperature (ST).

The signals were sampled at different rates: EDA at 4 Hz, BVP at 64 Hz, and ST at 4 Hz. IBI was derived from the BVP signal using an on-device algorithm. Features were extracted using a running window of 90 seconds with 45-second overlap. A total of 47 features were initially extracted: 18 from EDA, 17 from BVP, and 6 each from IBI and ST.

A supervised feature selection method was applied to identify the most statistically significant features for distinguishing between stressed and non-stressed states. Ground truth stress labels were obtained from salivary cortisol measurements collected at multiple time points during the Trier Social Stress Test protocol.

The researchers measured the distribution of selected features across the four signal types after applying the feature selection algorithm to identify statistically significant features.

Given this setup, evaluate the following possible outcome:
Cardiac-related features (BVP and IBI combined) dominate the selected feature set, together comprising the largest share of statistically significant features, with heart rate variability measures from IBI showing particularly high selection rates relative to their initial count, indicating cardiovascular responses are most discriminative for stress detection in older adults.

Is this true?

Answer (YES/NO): NO